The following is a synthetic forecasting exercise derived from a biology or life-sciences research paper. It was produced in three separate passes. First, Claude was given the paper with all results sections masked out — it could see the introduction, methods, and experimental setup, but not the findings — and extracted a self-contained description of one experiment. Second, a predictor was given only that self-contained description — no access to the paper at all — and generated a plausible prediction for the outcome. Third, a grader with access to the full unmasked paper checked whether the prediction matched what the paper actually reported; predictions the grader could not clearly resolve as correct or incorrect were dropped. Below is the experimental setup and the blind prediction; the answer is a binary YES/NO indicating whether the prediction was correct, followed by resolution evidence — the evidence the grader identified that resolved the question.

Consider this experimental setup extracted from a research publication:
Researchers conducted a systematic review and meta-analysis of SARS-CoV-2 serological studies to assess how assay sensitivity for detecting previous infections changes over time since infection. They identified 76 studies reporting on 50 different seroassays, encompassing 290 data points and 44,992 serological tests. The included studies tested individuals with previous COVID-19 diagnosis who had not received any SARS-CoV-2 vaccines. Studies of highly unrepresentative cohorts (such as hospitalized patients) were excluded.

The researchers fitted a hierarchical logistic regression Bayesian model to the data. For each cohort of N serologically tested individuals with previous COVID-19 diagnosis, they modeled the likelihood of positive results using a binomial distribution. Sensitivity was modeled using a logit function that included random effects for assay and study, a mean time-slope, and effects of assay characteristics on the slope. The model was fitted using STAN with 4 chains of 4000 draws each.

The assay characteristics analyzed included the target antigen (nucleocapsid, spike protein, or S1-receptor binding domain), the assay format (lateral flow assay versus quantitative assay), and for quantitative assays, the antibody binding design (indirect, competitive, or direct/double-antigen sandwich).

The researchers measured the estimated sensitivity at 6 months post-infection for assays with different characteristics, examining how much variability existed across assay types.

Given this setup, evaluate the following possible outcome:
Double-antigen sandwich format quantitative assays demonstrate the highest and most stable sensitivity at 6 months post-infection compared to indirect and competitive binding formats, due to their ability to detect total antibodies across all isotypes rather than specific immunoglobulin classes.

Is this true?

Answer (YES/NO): YES